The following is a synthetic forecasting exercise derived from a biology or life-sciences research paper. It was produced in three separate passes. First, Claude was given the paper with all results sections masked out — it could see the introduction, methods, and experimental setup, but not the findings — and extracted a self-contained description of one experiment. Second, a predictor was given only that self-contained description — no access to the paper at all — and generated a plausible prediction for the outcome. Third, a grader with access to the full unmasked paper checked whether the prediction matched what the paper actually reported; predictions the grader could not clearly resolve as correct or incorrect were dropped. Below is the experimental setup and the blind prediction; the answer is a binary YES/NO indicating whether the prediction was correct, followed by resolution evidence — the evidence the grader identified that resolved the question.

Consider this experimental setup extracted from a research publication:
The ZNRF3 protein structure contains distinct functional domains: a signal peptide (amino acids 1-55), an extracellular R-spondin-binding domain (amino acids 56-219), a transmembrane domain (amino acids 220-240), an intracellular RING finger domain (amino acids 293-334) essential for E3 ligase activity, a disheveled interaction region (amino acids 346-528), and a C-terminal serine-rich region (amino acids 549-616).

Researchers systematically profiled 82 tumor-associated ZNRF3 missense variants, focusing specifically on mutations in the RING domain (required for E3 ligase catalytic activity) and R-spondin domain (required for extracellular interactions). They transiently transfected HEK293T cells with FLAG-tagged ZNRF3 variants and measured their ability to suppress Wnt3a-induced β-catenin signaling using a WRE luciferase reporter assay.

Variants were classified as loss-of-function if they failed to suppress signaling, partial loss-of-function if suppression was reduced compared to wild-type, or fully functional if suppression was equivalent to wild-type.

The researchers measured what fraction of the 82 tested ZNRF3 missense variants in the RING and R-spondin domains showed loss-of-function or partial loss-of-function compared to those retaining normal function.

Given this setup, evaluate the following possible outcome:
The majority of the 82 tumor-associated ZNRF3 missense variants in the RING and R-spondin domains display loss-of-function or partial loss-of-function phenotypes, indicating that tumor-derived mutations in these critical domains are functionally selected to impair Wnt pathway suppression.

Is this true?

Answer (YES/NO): NO